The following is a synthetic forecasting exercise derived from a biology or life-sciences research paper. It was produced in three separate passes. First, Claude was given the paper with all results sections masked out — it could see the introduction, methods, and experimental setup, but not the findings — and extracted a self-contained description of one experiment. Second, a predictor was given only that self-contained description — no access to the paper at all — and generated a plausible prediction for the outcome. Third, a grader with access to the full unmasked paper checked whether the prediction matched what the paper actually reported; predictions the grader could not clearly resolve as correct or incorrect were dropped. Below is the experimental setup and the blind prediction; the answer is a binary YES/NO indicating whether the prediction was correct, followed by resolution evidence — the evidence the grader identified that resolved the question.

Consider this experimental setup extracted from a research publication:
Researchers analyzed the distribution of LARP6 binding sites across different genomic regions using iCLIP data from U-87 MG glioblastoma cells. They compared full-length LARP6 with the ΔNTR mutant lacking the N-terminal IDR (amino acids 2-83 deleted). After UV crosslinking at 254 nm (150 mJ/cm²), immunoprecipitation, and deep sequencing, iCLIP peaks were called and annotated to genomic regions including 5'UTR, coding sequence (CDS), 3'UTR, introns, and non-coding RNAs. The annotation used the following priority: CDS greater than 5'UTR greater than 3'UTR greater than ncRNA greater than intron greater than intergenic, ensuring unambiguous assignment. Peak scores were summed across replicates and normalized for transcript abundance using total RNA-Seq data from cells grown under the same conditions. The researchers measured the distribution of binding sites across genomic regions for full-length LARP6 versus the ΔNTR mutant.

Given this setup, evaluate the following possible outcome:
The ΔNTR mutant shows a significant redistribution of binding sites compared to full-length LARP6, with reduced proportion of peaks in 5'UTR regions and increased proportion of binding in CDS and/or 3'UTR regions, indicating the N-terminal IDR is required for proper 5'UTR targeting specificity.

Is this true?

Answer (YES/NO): NO